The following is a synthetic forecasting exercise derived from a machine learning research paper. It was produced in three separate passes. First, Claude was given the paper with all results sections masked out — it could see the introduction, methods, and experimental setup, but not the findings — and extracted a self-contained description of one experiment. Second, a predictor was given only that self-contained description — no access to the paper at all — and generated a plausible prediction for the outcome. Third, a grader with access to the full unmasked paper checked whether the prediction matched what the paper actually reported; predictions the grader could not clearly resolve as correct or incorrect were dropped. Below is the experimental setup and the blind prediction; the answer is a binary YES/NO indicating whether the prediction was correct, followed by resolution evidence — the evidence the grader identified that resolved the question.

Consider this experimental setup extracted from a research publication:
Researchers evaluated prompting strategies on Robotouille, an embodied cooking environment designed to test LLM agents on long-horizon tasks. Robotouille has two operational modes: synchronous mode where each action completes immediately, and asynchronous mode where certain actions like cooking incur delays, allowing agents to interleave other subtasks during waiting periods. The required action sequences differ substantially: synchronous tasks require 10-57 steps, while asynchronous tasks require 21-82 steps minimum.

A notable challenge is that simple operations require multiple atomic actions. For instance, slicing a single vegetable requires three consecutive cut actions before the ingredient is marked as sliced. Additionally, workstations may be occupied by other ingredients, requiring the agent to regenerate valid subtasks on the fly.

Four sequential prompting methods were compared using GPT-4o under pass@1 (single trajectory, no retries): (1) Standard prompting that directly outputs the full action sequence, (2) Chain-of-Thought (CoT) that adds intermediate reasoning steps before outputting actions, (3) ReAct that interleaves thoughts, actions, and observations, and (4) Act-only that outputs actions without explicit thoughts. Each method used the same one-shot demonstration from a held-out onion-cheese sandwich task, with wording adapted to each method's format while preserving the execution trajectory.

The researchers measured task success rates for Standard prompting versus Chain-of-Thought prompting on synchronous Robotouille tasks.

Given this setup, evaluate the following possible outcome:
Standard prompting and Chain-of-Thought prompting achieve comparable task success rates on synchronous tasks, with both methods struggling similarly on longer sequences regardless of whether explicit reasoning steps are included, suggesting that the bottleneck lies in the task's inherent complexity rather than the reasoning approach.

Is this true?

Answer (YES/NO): YES